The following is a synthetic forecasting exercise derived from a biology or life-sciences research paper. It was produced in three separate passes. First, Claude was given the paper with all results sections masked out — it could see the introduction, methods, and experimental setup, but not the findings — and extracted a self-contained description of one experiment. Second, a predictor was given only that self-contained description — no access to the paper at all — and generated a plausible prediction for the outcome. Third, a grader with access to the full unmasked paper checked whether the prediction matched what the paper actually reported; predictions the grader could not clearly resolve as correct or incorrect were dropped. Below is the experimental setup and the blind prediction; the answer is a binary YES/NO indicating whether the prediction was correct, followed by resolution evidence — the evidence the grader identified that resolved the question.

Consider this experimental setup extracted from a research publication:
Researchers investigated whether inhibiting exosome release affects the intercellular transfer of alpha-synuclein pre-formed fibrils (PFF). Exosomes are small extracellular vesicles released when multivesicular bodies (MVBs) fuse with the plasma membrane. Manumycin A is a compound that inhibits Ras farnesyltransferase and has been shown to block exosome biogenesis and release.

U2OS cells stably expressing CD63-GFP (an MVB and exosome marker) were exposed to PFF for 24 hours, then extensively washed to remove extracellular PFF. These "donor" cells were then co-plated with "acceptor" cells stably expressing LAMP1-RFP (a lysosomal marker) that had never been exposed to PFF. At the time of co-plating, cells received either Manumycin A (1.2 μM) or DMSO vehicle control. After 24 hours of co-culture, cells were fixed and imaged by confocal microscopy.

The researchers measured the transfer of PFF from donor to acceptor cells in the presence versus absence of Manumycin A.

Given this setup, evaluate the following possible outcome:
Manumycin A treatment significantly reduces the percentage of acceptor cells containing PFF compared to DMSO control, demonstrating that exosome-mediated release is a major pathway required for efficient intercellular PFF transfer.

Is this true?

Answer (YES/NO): YES